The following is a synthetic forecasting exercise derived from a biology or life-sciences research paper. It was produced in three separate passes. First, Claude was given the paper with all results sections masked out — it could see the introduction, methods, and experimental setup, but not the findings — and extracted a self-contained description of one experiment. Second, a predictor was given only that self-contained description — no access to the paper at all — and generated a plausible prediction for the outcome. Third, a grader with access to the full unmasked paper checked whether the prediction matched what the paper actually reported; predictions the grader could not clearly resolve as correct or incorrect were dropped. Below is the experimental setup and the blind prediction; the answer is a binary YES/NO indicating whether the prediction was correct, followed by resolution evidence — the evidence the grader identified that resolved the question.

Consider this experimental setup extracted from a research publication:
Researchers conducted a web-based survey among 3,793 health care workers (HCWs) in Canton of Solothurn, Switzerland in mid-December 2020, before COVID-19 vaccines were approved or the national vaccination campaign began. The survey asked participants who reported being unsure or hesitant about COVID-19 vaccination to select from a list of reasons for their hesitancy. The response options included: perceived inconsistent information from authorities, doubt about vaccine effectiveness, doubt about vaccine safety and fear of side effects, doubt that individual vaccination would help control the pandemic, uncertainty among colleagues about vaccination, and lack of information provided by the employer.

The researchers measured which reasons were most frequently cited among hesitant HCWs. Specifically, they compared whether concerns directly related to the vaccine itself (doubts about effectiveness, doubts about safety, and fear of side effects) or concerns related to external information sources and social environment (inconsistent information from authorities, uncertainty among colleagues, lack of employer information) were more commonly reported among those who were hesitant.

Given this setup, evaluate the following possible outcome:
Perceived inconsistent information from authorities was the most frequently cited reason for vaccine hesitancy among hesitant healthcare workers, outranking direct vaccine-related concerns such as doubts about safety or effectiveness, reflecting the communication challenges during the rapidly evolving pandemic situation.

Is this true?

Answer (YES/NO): NO